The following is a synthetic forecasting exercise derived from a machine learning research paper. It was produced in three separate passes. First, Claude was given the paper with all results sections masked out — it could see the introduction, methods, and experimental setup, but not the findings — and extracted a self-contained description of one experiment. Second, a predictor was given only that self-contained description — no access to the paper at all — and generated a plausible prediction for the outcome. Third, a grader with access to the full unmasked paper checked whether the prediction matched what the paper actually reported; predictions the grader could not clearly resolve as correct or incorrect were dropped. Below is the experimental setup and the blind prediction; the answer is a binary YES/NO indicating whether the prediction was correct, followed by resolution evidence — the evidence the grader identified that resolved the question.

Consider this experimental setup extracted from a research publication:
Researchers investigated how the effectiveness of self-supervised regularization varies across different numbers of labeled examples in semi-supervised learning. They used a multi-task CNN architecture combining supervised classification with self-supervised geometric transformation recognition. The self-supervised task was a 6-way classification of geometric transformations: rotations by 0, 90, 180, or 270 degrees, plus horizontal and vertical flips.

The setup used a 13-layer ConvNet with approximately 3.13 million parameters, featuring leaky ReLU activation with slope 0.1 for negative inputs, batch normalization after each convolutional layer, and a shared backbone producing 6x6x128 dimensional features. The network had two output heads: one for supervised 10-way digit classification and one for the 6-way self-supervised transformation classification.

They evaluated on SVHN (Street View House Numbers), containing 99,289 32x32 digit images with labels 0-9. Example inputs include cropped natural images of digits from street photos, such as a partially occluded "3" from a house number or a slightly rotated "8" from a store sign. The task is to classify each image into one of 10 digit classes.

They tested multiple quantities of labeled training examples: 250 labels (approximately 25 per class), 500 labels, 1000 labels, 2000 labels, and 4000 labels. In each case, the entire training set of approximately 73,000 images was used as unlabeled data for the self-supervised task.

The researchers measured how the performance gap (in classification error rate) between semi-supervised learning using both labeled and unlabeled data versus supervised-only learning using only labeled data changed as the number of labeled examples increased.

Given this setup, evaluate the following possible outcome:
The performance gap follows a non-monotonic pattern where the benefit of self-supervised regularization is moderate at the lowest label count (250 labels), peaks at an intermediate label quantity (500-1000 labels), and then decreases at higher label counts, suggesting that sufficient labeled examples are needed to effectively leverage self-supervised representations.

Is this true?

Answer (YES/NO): NO